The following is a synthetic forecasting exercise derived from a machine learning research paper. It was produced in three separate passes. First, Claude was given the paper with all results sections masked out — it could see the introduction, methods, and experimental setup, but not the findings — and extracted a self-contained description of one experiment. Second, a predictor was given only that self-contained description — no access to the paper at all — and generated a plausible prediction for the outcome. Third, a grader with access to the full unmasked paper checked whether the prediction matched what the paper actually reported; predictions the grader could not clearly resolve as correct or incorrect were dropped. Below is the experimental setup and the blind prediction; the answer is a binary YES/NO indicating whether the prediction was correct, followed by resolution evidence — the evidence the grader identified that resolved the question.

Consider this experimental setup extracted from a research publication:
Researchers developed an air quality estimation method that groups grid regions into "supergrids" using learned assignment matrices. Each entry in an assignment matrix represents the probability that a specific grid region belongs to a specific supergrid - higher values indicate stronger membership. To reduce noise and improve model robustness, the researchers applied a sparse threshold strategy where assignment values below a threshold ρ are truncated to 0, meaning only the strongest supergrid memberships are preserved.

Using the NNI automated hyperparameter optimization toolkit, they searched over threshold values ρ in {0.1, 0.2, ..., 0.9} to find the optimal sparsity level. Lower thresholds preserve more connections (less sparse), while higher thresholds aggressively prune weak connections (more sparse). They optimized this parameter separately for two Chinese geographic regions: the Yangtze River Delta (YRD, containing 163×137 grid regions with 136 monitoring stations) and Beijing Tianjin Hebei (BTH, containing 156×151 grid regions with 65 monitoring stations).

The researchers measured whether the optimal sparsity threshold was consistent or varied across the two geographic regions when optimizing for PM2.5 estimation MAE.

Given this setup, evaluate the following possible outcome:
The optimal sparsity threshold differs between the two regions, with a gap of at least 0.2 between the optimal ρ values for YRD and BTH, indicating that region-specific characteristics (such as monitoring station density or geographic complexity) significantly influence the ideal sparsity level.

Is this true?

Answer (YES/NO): NO